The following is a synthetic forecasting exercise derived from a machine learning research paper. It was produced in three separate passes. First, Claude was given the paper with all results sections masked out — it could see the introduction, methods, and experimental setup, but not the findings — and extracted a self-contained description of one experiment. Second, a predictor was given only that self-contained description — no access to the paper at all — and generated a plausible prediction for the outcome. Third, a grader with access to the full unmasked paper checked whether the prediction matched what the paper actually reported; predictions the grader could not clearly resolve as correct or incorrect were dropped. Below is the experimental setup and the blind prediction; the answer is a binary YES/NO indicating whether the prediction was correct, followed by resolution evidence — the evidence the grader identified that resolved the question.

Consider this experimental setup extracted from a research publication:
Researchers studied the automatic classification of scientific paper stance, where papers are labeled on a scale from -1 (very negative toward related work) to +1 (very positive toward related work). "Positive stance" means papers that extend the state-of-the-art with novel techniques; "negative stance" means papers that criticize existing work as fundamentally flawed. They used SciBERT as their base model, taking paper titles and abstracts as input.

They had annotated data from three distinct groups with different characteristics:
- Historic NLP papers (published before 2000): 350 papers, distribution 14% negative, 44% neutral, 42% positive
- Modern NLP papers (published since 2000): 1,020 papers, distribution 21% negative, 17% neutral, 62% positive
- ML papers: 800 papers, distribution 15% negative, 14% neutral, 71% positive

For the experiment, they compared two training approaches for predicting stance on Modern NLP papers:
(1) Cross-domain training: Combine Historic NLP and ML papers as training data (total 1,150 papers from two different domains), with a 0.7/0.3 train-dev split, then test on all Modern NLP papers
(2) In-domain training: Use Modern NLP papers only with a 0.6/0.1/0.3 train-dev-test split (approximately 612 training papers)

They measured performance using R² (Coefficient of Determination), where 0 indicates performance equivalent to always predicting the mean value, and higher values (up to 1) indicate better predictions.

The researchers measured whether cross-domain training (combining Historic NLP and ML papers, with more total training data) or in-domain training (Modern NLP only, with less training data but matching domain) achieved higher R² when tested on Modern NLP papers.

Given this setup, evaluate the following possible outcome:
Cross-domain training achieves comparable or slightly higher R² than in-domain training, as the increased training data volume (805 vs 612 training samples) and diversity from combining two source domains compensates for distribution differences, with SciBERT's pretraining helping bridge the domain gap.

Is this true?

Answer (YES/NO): NO